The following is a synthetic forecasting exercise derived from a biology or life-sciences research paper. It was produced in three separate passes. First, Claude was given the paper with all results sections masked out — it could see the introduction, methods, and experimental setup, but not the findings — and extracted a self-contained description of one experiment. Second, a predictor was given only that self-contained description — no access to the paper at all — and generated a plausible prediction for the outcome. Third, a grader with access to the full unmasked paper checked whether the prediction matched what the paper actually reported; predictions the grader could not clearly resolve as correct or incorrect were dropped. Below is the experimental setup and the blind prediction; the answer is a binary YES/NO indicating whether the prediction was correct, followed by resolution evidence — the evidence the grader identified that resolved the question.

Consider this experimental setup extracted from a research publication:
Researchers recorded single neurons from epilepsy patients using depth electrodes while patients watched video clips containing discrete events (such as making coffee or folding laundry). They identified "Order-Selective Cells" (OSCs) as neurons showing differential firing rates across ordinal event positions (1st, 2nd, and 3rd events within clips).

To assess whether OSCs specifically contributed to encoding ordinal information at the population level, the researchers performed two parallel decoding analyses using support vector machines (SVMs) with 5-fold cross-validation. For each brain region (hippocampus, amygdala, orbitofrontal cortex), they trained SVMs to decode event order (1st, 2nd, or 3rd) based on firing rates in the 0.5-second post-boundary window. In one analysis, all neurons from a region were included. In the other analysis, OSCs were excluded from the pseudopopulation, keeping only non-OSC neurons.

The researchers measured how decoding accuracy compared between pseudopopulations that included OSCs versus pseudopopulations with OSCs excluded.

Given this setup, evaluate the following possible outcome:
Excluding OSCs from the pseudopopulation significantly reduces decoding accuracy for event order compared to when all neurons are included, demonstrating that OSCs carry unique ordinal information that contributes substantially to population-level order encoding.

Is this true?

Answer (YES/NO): YES